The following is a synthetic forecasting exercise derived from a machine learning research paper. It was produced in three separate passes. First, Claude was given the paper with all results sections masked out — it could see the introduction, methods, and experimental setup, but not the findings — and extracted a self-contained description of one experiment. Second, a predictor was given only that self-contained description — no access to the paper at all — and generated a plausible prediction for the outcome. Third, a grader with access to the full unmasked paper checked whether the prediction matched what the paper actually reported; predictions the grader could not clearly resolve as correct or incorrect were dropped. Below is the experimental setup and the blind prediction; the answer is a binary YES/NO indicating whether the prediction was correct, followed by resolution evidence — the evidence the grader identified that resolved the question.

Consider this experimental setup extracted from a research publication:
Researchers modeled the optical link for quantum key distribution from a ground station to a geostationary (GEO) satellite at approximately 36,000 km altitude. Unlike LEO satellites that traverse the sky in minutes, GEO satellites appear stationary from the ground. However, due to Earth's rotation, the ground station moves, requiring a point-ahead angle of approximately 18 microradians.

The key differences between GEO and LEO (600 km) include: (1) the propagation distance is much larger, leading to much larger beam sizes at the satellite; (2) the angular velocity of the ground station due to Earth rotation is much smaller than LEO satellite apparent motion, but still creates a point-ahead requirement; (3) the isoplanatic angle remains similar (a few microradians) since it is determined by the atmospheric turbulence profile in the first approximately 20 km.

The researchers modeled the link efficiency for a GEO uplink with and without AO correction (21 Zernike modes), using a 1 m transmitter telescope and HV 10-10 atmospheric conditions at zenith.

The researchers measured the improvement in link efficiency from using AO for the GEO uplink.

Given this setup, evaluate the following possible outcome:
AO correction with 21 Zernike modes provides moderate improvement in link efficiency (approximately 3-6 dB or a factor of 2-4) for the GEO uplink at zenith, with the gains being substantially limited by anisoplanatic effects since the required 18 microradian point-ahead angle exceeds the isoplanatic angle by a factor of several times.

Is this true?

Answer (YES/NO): YES